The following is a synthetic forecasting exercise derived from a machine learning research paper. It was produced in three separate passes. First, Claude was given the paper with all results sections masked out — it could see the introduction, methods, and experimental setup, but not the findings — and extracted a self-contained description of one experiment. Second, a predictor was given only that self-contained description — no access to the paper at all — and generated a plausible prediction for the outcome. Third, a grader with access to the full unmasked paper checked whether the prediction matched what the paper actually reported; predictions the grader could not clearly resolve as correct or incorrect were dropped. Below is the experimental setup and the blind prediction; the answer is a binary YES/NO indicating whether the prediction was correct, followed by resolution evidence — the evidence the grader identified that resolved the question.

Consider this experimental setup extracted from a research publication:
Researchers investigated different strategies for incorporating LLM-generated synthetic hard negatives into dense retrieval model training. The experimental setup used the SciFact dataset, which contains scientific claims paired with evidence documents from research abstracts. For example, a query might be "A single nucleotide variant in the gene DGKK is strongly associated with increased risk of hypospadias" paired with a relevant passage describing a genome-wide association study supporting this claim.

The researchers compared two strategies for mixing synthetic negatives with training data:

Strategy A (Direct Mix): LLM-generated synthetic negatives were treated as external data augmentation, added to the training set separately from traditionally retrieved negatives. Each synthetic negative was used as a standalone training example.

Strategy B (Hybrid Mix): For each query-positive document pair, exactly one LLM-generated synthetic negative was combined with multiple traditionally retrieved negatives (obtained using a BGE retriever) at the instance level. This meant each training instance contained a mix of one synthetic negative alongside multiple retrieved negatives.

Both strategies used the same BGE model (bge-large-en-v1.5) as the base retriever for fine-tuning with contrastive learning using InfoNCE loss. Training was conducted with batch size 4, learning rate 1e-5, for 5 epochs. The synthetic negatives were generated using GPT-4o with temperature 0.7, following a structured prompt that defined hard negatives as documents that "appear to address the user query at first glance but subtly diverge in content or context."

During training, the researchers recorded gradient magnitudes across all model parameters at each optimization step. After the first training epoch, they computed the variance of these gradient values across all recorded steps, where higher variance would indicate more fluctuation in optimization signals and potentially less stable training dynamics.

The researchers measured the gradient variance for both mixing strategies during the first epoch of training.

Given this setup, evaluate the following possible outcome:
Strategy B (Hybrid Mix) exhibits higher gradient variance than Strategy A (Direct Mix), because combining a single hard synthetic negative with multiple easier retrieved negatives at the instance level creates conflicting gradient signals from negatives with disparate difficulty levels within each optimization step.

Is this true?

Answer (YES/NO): NO